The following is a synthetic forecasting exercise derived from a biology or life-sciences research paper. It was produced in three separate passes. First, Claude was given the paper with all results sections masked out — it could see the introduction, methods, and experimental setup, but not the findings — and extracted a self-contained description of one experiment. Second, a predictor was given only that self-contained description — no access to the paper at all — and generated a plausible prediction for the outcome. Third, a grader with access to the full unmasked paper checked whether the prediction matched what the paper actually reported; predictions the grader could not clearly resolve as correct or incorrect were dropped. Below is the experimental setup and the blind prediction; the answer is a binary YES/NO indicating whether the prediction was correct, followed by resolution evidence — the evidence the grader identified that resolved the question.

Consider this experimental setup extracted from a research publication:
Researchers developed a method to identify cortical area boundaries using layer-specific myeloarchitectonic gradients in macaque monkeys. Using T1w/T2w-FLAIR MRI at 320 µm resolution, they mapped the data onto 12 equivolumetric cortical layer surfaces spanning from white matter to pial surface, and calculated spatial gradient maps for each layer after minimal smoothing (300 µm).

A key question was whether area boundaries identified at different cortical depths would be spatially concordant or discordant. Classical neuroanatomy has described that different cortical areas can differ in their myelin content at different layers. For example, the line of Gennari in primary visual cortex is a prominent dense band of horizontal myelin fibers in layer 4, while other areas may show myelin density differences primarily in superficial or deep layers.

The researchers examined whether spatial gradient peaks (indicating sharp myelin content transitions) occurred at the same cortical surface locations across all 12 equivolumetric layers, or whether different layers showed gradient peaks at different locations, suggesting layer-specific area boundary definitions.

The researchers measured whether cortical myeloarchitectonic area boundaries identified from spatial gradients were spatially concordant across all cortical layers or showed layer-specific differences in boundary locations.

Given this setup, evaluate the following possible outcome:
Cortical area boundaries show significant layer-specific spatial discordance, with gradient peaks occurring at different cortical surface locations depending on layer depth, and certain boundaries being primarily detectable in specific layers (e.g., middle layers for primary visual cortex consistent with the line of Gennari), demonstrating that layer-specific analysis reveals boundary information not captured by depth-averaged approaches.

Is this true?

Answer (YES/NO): YES